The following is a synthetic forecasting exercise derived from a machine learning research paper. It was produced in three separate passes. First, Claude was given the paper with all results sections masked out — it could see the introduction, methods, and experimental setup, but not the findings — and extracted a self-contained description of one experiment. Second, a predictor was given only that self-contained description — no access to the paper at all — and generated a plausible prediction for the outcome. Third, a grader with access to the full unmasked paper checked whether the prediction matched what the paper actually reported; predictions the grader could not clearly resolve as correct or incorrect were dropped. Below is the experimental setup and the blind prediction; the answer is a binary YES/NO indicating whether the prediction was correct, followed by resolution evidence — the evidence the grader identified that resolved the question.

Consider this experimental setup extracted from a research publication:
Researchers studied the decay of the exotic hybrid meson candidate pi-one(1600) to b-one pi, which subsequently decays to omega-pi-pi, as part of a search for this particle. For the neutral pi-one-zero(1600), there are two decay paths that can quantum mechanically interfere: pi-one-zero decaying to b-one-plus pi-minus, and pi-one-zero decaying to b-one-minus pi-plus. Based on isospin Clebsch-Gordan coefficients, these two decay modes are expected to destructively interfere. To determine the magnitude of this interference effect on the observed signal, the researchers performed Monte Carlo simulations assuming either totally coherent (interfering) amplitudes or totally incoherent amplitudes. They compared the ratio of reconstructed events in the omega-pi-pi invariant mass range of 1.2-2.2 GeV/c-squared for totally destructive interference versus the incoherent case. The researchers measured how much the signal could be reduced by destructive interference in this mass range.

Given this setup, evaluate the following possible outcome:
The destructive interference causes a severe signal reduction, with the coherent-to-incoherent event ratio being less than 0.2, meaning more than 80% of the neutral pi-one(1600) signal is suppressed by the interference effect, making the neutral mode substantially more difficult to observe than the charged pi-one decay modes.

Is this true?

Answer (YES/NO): NO